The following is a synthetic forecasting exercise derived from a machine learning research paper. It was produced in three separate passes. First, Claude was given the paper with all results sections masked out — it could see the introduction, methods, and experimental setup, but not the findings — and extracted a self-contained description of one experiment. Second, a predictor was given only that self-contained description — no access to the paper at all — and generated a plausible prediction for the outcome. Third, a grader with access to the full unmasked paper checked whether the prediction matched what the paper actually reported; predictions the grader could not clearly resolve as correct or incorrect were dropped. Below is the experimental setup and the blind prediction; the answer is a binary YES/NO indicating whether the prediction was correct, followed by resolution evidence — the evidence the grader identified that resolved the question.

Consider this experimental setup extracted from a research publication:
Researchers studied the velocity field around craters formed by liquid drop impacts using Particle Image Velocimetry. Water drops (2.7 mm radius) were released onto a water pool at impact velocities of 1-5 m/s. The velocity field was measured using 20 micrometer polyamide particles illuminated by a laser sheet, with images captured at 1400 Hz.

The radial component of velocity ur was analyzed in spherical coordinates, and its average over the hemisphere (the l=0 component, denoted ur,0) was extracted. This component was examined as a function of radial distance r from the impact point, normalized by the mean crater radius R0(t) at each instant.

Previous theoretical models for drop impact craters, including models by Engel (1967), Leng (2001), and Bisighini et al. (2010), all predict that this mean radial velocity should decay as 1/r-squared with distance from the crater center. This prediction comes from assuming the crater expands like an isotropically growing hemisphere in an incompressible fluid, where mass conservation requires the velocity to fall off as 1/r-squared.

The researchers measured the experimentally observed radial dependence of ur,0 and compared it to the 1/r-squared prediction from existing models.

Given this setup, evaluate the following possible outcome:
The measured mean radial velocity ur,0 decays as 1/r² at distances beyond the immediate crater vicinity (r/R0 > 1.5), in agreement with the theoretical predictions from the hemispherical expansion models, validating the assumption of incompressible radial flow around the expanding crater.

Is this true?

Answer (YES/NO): NO